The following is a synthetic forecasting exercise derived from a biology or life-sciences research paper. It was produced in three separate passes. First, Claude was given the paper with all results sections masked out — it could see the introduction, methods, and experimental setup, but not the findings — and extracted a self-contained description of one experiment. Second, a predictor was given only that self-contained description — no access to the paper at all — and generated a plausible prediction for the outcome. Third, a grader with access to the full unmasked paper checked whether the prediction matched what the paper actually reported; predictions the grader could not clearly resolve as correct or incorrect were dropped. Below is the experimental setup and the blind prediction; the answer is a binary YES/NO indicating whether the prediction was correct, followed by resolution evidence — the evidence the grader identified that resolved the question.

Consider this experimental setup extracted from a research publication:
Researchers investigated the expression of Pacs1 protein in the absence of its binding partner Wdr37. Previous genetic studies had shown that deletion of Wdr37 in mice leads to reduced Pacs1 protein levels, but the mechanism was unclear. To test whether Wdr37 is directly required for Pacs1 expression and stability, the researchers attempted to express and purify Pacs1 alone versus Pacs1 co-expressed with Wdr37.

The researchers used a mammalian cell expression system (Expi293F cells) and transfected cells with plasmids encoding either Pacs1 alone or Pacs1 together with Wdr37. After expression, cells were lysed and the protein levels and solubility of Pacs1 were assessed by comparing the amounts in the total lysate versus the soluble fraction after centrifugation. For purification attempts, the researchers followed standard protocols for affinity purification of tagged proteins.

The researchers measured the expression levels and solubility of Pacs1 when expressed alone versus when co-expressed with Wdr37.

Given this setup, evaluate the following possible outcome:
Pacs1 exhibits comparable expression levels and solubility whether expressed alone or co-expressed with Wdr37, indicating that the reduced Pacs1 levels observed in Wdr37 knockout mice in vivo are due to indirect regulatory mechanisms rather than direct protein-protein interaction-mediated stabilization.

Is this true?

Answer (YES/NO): NO